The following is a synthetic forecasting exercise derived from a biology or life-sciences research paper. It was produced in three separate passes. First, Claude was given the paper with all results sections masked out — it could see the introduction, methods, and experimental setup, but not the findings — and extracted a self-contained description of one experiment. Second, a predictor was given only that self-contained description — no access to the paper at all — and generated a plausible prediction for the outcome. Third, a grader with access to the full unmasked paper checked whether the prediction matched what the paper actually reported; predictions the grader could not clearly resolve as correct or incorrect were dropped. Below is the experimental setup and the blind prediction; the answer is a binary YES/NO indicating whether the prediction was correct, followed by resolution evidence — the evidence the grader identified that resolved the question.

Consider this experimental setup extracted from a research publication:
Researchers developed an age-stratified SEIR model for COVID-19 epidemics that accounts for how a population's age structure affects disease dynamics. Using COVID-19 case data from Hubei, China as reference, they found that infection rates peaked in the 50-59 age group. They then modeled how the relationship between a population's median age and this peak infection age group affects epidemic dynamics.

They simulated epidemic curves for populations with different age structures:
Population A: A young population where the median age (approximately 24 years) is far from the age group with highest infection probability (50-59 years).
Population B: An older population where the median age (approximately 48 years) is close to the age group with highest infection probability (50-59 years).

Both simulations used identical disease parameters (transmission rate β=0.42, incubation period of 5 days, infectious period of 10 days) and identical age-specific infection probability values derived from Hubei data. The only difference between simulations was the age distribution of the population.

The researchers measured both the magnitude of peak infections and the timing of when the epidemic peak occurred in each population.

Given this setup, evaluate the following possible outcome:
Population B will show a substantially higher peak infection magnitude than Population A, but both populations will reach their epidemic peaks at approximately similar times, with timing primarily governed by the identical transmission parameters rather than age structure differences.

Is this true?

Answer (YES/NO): NO